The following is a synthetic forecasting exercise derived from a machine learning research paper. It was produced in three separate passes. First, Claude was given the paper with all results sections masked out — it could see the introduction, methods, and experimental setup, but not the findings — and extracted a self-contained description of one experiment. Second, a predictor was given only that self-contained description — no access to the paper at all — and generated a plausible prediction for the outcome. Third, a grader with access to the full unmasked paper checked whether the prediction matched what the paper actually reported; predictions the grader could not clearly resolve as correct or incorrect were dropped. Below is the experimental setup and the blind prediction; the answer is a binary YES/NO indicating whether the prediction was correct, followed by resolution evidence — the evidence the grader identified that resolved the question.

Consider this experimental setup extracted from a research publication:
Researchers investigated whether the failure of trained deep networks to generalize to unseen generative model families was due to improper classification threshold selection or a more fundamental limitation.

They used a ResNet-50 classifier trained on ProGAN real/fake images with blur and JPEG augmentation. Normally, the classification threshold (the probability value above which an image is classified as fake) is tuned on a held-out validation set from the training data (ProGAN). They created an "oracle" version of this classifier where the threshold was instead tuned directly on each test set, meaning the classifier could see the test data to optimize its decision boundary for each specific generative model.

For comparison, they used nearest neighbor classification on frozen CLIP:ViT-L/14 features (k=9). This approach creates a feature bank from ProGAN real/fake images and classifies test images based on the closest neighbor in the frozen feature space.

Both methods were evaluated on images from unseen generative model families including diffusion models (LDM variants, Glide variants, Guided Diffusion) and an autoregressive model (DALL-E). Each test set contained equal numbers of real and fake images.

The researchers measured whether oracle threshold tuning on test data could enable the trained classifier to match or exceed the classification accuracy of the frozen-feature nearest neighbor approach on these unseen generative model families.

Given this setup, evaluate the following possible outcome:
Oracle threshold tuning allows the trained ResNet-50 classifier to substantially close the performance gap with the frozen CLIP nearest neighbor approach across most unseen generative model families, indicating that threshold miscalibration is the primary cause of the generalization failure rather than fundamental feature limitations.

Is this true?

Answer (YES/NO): NO